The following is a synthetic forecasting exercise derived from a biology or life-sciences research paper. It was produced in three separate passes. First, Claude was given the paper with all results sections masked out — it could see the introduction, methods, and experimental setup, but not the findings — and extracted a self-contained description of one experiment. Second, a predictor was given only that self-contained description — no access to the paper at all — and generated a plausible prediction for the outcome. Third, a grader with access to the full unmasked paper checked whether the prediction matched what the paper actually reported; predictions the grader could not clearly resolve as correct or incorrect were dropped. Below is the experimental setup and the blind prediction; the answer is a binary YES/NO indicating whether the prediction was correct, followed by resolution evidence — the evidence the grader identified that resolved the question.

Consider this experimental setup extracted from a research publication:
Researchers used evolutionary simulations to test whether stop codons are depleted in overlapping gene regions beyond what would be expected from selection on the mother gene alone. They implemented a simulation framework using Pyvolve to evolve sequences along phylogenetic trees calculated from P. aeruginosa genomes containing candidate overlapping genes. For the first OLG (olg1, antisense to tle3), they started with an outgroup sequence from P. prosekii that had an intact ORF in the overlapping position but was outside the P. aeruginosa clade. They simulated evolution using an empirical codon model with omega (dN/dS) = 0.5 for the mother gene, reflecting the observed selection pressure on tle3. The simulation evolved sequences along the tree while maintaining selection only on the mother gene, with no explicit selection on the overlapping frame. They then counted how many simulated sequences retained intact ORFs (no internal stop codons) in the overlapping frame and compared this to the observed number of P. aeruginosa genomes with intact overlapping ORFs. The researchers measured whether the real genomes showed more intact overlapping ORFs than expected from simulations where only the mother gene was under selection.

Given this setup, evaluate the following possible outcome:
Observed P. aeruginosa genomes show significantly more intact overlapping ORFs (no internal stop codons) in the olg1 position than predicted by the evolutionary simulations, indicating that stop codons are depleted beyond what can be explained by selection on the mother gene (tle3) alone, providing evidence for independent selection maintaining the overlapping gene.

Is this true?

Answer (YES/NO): YES